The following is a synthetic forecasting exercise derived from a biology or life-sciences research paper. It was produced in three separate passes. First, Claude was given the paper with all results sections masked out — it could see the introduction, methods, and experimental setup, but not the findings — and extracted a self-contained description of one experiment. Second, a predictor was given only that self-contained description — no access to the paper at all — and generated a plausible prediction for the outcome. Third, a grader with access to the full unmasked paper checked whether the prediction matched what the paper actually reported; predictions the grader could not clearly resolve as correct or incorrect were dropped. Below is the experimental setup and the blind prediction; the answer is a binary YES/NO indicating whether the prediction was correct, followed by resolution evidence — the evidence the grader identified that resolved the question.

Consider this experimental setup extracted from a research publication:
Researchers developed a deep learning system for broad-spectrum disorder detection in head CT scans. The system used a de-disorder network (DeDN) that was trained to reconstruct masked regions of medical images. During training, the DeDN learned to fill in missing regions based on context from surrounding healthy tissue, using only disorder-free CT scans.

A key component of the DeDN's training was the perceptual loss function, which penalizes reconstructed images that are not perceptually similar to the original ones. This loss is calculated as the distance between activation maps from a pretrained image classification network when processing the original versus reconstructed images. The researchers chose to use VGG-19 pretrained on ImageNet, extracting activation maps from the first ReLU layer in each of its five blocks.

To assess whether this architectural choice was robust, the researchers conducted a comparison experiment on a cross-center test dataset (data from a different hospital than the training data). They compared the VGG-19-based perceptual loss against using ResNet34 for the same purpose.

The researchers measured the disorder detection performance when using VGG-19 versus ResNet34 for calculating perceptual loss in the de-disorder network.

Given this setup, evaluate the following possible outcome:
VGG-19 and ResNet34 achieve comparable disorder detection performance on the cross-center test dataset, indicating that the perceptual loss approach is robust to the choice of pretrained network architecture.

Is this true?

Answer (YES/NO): YES